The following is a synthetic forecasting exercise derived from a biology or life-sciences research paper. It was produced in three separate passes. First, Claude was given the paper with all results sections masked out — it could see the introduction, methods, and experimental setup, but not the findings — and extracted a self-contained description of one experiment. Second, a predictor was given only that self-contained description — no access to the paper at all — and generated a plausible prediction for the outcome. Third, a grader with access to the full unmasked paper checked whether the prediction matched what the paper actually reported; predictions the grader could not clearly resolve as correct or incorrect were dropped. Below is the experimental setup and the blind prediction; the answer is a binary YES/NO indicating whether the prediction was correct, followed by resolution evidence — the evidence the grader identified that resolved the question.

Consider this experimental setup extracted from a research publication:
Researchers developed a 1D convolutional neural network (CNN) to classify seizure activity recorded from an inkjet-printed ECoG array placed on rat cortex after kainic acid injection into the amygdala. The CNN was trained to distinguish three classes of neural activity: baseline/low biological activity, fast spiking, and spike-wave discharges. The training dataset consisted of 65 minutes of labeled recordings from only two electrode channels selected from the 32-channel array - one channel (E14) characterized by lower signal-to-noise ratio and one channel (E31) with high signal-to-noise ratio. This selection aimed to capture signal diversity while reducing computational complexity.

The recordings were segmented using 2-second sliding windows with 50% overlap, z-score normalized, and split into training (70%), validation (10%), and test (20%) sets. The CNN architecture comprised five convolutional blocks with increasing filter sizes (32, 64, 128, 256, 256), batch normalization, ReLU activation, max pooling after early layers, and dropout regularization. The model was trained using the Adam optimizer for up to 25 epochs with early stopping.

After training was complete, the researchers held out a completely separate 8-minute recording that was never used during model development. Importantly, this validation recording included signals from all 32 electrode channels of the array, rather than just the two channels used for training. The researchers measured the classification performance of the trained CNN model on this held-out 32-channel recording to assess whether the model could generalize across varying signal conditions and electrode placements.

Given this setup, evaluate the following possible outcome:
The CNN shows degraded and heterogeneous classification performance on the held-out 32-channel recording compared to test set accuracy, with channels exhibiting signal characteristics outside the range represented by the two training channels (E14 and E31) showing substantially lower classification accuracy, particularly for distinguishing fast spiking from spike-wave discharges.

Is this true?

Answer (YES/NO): NO